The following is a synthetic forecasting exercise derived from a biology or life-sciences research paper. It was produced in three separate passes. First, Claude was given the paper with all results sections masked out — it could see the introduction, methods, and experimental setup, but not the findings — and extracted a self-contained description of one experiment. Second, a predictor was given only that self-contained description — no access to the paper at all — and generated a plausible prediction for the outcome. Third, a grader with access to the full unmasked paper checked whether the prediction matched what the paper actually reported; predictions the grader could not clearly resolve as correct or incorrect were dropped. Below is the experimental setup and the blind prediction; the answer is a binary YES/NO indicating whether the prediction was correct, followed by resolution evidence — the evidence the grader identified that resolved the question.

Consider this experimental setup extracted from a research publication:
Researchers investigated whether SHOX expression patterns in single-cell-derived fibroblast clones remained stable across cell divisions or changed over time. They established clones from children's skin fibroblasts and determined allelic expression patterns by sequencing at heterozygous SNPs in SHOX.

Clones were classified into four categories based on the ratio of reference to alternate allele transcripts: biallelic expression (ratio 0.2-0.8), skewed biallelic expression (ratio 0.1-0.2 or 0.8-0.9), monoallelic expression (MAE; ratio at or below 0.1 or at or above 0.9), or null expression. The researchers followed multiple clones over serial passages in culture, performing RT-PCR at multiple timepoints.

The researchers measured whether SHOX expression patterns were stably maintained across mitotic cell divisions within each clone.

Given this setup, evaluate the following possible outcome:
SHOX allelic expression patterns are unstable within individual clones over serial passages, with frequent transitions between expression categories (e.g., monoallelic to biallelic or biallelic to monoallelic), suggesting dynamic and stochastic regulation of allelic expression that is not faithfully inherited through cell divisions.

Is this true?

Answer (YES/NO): NO